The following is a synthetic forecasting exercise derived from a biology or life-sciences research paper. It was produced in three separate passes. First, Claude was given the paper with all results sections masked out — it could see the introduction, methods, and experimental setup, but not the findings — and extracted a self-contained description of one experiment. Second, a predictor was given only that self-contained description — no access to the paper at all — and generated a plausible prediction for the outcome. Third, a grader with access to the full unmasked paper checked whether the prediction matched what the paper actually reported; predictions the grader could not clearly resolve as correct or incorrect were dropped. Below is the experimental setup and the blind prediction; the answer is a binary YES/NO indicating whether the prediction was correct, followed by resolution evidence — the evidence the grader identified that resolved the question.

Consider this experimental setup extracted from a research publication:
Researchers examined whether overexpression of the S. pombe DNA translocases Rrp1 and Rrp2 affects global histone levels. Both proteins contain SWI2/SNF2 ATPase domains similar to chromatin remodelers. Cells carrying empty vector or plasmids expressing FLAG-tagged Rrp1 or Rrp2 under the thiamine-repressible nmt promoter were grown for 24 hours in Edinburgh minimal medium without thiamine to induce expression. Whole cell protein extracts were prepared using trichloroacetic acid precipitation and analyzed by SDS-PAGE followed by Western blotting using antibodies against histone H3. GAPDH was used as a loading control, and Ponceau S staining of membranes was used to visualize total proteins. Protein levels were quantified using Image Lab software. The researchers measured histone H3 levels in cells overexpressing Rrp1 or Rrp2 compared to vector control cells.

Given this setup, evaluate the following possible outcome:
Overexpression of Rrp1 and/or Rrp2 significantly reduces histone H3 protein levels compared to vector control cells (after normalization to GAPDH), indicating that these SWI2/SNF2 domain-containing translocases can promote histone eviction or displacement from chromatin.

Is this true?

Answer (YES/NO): YES